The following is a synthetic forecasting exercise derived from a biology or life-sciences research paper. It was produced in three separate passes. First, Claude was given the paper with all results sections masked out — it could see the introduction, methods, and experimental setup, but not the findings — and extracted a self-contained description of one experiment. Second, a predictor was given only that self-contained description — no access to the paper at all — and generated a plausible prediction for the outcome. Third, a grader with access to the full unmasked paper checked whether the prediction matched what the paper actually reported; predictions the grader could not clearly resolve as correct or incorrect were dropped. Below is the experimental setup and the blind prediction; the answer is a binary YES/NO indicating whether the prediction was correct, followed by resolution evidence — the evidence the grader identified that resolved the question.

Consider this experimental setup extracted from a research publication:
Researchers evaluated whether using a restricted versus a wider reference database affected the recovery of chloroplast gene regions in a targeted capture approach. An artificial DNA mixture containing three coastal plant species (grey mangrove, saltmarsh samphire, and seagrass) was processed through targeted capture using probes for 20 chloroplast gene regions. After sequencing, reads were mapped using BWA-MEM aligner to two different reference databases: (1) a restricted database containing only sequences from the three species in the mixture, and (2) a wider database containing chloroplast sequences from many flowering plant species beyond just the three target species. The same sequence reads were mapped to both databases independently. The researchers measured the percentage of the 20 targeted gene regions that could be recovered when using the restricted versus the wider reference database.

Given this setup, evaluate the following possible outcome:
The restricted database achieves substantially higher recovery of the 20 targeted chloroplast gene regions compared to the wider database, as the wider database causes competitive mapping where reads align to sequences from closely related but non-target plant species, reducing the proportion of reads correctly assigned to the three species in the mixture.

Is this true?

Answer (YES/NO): NO